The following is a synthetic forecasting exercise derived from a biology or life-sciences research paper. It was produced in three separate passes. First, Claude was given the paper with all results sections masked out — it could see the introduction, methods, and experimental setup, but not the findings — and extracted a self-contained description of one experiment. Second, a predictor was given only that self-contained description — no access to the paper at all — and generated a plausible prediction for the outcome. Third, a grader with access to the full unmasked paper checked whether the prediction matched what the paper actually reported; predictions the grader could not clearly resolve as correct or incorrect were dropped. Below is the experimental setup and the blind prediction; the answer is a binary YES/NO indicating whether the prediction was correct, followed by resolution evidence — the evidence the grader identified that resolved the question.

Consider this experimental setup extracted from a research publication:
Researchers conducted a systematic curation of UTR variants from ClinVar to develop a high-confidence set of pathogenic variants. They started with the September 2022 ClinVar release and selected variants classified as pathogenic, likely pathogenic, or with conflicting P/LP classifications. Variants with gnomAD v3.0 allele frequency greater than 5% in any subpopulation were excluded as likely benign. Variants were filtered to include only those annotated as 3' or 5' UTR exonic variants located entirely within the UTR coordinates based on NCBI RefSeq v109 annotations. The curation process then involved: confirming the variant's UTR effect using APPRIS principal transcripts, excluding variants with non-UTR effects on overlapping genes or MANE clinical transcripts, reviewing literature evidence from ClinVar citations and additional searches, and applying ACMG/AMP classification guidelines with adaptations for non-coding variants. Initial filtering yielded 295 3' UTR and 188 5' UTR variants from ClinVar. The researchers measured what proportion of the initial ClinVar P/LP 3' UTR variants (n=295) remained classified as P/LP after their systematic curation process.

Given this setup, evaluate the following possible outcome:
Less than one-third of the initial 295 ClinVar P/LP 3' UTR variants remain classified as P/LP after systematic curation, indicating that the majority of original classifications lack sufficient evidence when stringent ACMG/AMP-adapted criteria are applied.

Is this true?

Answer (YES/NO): YES